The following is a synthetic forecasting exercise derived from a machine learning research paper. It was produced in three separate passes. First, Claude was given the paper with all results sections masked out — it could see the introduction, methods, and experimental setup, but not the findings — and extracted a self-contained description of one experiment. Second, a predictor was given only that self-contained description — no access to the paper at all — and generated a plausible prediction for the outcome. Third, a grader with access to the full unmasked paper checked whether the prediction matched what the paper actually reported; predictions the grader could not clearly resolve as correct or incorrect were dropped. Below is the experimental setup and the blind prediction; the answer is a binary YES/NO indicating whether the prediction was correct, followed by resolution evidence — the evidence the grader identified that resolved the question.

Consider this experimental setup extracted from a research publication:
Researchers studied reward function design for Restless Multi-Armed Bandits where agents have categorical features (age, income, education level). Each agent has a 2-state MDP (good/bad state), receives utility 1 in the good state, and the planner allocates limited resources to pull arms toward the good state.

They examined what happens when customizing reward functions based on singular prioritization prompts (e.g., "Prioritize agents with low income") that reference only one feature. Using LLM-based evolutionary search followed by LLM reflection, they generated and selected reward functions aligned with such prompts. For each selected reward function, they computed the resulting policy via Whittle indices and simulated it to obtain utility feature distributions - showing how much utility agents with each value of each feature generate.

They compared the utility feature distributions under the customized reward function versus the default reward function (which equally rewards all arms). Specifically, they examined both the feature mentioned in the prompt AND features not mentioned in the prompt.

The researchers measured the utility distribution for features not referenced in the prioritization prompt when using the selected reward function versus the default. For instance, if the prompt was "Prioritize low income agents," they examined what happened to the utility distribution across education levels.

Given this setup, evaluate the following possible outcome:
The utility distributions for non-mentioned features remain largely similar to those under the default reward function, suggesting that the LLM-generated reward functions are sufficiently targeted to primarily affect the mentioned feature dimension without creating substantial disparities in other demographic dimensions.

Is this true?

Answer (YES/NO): NO